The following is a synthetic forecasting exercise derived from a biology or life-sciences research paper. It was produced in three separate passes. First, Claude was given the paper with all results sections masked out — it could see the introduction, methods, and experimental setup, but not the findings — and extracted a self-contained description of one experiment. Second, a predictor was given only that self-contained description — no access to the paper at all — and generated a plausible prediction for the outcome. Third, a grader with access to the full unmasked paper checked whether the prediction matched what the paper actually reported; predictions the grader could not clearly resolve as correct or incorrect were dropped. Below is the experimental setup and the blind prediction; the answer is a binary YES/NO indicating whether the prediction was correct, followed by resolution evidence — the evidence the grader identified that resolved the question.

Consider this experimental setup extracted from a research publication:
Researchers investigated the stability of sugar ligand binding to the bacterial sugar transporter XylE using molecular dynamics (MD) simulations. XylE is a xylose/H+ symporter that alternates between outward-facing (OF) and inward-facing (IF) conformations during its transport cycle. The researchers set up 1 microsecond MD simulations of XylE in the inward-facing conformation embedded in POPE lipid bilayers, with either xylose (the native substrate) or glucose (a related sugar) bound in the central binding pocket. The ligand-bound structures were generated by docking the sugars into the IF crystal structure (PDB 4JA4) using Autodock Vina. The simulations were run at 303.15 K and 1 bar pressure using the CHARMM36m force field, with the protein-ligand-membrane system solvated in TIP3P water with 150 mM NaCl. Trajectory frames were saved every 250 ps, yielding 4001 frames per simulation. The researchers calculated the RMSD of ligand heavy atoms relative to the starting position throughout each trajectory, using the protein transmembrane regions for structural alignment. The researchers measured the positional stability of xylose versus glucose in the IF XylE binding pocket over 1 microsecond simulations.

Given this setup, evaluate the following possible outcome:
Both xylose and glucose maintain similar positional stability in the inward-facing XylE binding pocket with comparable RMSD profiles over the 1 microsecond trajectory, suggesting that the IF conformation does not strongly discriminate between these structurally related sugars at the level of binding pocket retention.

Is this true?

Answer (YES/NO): NO